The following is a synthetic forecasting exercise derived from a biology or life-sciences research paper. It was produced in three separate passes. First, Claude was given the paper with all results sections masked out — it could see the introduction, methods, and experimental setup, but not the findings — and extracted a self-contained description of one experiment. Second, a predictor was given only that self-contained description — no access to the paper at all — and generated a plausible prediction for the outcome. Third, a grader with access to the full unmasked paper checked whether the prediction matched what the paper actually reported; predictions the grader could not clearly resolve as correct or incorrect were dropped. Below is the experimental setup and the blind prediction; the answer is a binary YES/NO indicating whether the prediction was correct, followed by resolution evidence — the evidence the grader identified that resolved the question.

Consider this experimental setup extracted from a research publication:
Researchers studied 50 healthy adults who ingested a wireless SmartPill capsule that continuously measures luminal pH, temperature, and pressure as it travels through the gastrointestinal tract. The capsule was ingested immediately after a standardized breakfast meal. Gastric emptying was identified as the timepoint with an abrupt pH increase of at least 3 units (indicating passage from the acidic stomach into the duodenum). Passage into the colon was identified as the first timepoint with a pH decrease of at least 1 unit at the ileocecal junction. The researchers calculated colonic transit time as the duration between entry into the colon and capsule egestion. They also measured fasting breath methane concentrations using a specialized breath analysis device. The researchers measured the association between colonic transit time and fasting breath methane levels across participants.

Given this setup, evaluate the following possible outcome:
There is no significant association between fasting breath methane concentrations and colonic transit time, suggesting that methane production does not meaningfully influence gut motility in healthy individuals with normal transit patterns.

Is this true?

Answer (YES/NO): NO